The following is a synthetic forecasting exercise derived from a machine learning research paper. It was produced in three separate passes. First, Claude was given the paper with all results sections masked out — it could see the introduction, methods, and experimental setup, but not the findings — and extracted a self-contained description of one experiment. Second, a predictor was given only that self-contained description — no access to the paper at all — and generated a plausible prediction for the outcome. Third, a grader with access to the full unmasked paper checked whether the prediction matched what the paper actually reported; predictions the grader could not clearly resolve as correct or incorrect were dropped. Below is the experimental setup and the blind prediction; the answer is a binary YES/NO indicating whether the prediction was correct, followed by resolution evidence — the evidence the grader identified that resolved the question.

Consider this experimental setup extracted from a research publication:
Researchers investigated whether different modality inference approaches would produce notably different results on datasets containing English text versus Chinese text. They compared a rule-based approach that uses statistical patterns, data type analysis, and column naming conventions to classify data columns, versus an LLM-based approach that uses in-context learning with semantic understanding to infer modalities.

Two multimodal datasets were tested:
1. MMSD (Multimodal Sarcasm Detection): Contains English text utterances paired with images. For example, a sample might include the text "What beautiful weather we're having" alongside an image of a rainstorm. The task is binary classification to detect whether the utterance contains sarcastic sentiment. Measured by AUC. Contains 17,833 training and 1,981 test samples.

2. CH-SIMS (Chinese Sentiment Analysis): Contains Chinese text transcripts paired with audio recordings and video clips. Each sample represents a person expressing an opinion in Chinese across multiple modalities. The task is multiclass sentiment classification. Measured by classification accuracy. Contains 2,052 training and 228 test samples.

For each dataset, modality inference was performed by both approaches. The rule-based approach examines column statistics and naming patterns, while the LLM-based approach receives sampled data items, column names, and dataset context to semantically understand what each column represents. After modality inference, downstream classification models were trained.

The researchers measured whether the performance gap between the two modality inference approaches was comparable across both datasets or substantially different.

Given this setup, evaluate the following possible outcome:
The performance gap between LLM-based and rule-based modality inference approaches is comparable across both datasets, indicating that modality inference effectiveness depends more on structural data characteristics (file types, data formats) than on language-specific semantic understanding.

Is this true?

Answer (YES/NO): NO